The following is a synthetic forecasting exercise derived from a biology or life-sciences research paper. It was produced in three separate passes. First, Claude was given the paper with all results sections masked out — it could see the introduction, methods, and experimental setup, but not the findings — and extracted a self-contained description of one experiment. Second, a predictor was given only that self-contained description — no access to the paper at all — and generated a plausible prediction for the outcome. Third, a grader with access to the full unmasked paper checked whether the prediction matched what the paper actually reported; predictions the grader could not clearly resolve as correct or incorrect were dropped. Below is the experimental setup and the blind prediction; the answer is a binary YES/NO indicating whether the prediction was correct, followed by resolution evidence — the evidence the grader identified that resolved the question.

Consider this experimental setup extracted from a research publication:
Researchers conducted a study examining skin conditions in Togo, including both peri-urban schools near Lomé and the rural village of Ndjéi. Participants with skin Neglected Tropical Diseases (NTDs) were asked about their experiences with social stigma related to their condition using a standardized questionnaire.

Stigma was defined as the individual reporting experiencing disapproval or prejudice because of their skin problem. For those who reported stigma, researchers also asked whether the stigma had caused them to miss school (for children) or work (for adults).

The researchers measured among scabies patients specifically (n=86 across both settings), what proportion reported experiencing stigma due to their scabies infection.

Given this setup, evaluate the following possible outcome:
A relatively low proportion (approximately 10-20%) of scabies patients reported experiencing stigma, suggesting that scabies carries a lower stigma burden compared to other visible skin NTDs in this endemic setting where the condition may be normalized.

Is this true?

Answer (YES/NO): NO